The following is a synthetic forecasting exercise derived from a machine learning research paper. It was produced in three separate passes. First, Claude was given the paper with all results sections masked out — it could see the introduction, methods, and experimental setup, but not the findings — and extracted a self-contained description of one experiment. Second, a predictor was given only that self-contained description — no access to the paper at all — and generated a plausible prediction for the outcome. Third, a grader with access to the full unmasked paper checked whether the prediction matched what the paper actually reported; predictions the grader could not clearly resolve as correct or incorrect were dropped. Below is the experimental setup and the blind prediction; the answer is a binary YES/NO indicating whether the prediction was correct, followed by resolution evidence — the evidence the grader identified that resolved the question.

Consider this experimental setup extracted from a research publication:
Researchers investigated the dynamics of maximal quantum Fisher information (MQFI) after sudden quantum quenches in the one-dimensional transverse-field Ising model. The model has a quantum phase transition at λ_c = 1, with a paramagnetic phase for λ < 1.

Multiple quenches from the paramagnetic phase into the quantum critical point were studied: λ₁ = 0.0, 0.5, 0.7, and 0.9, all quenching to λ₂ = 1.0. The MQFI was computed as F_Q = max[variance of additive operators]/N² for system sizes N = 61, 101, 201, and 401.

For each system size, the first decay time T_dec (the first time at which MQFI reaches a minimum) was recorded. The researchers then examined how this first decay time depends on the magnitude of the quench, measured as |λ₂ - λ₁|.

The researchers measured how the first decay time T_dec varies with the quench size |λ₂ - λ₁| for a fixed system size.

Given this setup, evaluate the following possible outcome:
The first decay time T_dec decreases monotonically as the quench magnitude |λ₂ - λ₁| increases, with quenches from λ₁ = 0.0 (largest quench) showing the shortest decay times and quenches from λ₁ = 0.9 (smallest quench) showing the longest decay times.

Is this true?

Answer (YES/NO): NO